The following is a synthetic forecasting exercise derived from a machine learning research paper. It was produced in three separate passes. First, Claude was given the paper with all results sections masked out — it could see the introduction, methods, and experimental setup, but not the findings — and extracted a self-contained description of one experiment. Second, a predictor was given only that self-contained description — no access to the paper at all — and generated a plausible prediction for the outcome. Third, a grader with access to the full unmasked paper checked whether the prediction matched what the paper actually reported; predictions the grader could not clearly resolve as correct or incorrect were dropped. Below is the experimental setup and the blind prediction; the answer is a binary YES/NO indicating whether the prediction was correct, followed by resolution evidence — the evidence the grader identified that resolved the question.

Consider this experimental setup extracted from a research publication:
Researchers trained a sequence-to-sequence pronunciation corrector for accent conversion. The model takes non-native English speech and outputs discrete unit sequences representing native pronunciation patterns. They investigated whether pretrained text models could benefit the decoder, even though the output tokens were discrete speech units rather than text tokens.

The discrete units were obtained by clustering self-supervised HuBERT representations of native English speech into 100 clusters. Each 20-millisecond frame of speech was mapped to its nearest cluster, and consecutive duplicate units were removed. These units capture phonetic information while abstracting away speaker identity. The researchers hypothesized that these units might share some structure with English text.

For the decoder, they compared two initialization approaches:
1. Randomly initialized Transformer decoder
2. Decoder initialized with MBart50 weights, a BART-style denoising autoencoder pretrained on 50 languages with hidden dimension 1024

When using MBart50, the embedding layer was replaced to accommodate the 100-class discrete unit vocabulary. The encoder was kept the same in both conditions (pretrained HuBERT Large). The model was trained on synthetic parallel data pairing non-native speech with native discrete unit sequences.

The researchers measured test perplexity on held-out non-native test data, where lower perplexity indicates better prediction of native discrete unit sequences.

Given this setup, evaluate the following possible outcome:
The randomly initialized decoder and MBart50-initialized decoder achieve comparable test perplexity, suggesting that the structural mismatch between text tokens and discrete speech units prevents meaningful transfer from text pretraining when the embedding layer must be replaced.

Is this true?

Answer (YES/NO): NO